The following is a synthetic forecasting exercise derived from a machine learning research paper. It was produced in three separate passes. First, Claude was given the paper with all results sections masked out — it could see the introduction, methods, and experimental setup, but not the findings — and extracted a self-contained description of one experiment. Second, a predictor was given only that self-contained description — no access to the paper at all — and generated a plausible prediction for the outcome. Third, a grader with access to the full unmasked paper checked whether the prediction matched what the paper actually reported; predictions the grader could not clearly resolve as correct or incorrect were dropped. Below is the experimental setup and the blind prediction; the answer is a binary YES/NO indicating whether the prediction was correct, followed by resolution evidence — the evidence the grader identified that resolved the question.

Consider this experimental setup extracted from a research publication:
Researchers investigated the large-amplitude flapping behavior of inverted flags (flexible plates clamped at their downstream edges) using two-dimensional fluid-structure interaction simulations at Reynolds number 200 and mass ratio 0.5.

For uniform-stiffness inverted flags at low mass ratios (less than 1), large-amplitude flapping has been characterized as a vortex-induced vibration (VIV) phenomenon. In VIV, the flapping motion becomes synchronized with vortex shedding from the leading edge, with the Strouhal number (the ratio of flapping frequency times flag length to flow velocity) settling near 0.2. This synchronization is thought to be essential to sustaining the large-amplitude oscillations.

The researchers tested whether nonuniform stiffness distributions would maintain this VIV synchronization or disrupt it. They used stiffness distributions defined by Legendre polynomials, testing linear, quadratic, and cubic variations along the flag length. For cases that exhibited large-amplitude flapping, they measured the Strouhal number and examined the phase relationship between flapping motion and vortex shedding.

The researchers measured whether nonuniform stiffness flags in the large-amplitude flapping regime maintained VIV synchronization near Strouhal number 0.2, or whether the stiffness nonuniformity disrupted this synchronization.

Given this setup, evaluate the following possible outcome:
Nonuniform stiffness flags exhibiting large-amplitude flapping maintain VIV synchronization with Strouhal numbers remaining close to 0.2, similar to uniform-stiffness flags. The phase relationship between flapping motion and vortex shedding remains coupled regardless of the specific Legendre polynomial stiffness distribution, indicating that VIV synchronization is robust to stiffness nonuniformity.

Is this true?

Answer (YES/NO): YES